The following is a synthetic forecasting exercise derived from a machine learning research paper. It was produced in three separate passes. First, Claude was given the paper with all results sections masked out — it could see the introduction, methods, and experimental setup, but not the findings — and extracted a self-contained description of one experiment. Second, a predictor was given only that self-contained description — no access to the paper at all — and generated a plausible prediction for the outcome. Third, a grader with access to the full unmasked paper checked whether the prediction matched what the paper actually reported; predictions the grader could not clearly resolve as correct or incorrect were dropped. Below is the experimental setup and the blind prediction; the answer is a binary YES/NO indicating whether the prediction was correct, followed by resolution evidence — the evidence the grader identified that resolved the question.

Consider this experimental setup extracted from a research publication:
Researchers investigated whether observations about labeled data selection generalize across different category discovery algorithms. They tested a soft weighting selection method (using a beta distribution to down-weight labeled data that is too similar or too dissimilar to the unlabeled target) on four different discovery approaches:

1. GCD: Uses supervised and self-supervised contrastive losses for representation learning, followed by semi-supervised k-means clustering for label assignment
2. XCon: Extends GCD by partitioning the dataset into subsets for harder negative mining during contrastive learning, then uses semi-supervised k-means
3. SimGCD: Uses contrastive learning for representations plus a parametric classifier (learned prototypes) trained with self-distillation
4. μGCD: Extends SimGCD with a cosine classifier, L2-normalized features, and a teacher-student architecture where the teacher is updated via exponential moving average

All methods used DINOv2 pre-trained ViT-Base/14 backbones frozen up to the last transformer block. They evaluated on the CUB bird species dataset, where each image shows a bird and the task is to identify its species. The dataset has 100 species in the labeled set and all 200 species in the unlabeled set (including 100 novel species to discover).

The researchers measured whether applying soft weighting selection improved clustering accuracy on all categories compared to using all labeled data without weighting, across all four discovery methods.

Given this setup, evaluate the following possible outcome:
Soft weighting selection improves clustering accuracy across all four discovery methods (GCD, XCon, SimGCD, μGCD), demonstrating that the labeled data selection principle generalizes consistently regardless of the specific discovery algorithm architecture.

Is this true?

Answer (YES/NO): YES